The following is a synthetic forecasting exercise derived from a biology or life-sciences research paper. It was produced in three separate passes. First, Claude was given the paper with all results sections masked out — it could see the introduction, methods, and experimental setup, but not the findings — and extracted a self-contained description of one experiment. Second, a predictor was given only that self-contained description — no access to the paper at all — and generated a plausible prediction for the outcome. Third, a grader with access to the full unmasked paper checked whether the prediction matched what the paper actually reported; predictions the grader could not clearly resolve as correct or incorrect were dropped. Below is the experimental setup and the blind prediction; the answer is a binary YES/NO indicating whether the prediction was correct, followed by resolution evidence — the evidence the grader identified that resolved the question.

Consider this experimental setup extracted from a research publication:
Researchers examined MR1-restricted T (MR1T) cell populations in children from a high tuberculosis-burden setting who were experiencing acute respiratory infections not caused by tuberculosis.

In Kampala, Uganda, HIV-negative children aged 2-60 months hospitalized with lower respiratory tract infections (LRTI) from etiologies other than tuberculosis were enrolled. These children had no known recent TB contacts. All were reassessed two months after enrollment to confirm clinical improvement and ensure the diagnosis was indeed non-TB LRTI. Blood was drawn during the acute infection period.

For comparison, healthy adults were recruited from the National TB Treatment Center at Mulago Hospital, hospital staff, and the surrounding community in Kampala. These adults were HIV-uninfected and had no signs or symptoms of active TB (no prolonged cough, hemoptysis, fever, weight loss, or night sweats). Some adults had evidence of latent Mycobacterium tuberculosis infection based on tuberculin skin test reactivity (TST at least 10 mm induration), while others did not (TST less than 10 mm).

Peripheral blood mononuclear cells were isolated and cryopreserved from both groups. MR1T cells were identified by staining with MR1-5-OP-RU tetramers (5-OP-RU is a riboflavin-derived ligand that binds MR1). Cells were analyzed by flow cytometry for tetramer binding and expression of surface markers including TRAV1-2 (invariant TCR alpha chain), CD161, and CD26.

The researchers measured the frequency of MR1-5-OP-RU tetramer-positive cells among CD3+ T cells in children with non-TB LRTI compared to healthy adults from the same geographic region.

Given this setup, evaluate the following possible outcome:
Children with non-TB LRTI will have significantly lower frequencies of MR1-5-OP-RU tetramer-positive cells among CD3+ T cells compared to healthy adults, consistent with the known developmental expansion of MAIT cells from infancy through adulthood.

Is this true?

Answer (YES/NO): YES